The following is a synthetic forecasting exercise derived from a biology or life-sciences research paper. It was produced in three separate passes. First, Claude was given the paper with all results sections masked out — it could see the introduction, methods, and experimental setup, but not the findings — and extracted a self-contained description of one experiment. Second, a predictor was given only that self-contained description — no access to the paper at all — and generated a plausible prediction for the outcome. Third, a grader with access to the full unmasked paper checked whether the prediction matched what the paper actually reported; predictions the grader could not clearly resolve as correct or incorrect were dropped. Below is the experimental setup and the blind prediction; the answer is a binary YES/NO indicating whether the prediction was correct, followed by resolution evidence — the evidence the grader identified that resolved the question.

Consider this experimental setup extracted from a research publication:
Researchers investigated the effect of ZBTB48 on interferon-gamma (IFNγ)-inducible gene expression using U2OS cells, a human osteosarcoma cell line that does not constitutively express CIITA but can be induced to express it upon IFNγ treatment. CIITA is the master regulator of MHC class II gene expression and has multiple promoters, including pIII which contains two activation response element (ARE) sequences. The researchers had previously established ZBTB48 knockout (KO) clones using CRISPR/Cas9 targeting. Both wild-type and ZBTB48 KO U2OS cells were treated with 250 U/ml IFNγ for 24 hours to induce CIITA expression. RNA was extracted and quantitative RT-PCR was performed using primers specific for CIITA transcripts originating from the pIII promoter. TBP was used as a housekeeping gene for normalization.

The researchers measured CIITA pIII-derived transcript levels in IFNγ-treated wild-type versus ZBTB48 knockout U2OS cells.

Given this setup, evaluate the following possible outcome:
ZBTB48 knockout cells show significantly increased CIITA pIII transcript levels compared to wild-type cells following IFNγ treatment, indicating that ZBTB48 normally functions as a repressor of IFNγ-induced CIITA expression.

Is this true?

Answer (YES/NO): NO